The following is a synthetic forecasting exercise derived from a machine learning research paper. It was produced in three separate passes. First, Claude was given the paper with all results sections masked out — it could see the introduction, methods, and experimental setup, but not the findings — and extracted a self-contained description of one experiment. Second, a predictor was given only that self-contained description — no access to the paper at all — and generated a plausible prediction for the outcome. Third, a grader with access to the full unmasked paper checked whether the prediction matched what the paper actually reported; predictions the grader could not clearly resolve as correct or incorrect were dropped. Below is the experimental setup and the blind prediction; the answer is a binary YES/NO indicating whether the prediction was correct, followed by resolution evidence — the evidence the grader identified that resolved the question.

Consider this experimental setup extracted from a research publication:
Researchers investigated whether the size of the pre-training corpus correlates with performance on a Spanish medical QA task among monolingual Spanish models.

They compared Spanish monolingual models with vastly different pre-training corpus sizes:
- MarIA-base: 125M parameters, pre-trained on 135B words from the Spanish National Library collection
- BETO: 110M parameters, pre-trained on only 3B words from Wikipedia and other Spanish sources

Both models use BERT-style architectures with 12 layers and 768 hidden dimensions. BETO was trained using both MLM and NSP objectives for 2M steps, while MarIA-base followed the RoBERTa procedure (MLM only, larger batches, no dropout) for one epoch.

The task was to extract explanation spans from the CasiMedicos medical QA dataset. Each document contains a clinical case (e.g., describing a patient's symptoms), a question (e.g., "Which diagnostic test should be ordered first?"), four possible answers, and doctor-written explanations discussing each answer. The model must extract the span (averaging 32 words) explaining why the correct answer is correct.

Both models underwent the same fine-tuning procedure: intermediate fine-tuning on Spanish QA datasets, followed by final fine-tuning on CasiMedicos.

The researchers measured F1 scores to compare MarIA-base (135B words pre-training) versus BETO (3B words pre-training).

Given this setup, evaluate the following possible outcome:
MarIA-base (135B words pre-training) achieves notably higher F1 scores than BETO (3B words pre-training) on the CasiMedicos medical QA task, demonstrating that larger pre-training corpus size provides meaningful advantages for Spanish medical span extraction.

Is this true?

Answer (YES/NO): NO